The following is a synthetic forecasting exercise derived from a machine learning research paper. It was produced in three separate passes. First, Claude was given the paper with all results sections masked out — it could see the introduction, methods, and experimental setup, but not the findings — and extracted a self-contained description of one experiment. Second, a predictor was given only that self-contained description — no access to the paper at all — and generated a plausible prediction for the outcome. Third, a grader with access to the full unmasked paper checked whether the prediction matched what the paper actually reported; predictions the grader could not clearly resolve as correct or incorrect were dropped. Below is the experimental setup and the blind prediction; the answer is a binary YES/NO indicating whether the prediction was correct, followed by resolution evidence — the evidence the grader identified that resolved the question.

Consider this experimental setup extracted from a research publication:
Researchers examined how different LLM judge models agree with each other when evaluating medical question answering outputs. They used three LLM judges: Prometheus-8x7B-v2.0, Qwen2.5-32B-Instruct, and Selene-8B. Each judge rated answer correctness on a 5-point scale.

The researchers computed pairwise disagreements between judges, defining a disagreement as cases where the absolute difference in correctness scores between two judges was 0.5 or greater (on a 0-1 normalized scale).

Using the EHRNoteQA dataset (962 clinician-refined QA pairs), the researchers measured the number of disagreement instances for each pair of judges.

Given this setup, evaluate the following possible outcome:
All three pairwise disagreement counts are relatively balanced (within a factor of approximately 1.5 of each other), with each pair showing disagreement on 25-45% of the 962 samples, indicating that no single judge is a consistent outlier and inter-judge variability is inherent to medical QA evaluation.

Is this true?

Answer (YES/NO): NO